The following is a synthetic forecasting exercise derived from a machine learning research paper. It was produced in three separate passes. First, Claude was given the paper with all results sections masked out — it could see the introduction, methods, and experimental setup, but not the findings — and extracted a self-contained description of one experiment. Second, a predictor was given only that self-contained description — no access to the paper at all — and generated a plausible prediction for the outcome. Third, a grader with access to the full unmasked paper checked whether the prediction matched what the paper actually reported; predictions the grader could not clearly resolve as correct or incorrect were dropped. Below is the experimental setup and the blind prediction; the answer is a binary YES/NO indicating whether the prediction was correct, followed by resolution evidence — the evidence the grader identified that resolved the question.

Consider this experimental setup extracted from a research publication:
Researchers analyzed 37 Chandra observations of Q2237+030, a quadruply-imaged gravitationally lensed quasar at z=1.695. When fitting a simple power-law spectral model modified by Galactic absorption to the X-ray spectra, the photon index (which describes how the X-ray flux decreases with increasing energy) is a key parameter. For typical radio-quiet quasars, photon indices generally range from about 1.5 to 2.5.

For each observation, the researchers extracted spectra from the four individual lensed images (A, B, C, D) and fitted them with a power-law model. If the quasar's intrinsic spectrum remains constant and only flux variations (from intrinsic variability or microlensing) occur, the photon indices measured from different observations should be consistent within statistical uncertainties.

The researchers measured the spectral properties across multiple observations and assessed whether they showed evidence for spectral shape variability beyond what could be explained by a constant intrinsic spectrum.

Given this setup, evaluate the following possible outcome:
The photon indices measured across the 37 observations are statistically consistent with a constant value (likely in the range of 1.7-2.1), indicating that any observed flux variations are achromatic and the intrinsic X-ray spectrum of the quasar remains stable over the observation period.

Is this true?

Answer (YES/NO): NO